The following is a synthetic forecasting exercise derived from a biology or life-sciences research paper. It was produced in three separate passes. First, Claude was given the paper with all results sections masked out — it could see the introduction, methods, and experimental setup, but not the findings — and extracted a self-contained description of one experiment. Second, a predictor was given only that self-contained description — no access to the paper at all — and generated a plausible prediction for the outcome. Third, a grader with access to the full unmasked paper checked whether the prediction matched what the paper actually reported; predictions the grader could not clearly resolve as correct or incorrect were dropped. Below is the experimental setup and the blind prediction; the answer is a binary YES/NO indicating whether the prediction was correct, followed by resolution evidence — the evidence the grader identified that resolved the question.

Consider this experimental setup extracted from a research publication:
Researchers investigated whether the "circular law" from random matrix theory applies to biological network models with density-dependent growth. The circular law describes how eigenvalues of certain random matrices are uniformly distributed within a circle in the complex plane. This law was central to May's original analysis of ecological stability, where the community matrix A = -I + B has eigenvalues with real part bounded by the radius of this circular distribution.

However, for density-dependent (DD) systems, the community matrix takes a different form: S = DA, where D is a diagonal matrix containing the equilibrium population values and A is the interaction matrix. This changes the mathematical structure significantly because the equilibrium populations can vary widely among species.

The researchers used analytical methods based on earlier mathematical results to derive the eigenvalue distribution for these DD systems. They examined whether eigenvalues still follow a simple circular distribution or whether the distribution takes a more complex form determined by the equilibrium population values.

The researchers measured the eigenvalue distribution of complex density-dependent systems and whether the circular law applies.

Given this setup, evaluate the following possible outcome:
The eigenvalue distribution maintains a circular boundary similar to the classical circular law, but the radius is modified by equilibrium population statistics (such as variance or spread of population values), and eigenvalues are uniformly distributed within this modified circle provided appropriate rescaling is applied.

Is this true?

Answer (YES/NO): NO